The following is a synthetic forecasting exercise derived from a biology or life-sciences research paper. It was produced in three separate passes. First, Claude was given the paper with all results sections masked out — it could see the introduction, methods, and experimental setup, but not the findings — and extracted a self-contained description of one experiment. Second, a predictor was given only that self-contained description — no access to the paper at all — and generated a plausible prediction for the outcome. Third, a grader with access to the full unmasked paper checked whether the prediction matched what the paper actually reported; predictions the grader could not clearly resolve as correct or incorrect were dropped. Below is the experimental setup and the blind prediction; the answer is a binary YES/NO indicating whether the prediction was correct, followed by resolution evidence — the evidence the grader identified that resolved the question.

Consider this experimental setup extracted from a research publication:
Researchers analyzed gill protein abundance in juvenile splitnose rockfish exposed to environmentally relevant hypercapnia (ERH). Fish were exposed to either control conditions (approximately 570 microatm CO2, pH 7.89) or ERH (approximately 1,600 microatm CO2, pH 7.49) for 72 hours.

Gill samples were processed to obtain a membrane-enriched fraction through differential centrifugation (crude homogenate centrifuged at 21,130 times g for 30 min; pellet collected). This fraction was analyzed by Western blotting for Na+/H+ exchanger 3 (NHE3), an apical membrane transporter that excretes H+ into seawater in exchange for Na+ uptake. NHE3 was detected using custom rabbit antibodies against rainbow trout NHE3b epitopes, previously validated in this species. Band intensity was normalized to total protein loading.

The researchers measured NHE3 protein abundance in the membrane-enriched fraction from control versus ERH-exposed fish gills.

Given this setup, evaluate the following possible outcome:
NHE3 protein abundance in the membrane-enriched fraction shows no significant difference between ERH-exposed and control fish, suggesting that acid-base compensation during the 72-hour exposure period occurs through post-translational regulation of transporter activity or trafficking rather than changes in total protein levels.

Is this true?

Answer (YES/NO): NO